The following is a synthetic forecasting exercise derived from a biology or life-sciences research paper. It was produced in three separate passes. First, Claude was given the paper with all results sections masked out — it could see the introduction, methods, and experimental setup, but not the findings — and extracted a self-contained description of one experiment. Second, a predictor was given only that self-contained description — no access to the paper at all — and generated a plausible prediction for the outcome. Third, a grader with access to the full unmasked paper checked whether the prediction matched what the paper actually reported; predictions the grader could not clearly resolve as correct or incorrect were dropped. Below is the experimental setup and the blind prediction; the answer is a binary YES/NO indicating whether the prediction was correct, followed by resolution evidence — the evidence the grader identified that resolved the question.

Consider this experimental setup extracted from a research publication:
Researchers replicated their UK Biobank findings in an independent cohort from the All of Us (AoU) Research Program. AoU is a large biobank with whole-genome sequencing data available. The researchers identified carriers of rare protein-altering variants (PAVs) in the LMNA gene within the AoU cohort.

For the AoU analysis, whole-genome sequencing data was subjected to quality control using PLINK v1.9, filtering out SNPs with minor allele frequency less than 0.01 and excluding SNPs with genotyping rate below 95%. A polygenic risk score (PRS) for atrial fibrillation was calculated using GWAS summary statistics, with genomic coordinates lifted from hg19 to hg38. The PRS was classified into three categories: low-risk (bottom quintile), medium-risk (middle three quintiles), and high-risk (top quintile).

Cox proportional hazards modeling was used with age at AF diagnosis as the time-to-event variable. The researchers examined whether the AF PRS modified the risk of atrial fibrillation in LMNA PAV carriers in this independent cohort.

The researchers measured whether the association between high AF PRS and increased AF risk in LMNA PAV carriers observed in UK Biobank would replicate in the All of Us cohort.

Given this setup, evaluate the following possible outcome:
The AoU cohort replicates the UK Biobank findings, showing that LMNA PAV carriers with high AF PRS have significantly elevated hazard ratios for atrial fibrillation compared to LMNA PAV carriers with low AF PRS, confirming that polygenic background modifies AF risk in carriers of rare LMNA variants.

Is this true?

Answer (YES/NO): YES